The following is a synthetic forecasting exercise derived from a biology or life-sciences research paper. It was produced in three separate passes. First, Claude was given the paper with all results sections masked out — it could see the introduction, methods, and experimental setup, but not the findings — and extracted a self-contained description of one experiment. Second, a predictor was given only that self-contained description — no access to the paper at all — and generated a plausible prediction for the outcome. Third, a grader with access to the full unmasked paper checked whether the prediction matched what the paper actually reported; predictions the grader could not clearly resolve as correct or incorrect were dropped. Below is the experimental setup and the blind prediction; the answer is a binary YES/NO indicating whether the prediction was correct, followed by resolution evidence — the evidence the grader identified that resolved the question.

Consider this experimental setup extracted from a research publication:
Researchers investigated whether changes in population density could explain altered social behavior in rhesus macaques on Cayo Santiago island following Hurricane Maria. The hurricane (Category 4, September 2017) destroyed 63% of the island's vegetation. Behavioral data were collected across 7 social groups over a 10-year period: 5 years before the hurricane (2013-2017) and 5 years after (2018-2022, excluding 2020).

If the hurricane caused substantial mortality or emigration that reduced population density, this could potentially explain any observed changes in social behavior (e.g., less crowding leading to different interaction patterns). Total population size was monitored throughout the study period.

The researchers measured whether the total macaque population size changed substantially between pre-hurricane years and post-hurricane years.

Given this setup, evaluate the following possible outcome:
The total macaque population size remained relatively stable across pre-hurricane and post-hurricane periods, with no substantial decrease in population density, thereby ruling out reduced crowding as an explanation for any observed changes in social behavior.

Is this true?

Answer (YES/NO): YES